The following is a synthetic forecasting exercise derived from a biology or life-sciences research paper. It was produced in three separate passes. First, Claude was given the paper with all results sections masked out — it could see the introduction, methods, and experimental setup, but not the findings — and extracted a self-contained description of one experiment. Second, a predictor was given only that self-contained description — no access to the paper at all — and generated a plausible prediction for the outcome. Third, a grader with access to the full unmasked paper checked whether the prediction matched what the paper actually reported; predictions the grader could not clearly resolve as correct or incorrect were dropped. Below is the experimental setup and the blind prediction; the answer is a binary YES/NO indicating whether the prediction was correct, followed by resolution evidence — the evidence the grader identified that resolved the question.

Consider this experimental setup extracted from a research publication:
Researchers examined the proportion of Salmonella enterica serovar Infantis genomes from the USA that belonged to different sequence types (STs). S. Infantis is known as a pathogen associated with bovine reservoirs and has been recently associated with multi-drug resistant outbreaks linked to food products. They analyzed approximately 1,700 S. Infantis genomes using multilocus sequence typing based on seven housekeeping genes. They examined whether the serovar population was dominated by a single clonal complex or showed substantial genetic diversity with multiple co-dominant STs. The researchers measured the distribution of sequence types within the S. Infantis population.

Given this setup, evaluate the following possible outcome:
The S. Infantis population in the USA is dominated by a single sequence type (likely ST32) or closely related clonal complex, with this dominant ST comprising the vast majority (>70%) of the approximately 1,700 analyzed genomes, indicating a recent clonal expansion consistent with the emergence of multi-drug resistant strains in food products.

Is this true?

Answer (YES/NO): YES